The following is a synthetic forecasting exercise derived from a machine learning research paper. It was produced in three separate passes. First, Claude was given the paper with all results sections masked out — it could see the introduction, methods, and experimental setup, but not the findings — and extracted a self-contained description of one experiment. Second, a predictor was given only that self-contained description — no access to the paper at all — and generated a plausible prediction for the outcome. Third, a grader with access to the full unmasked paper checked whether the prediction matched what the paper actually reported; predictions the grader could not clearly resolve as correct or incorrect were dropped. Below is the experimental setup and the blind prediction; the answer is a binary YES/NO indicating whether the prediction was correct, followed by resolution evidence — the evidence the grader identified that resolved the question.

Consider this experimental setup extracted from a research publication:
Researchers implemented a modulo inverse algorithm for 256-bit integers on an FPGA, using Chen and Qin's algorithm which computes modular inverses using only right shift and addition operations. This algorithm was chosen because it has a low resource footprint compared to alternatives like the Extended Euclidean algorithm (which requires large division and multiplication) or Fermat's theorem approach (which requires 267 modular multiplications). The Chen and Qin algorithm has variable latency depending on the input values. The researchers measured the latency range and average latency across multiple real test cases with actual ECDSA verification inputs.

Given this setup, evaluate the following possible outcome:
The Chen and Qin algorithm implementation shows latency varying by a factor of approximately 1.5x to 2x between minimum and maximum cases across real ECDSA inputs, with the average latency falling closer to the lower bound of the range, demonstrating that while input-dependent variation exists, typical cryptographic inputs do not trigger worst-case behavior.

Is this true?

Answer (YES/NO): NO